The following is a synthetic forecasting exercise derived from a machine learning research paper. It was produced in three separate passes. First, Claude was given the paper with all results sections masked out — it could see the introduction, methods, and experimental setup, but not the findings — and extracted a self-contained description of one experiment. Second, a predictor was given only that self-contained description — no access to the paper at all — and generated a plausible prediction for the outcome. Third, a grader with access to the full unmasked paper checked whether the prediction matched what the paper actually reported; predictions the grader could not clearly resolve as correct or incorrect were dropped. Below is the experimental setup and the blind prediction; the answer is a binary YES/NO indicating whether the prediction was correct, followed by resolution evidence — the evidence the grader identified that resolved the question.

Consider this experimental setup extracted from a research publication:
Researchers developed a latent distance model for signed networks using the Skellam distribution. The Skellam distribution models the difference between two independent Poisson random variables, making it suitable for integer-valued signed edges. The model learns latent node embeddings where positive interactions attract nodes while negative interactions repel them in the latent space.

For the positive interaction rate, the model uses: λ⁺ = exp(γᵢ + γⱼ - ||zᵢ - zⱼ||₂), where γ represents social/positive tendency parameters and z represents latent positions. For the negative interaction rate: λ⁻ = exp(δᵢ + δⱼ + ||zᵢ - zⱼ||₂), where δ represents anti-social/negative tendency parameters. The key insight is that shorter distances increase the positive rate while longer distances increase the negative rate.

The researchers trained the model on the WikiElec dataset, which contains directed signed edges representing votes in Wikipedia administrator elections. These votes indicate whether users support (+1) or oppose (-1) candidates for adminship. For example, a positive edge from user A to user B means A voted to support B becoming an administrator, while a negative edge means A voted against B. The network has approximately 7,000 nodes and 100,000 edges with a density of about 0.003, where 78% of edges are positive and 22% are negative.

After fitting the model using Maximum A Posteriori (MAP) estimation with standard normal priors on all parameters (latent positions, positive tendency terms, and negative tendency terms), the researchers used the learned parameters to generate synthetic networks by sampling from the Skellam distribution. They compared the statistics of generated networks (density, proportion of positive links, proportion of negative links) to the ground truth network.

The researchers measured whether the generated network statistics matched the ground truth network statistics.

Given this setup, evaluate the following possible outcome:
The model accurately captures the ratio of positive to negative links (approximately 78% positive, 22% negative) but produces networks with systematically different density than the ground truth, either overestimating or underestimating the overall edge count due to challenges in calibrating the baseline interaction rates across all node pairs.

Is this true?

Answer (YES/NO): NO